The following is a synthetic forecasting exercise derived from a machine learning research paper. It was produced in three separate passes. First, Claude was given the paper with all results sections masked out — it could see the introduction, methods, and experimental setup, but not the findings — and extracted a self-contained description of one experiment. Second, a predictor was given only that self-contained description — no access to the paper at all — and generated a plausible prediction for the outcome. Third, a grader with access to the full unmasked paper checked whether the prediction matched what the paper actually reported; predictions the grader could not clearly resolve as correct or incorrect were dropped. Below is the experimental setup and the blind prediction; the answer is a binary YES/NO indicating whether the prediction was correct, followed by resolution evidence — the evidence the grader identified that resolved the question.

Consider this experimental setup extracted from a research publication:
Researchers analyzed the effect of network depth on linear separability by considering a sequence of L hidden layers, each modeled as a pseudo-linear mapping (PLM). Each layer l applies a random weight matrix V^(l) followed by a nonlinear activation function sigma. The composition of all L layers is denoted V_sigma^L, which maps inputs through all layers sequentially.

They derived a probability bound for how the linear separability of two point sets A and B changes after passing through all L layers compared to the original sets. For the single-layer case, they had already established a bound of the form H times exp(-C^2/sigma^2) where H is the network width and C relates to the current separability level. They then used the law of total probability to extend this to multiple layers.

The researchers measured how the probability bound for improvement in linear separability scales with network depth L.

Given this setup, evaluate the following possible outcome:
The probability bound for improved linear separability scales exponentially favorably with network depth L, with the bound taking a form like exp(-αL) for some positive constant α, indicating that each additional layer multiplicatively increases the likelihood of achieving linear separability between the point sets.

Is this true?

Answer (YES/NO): NO